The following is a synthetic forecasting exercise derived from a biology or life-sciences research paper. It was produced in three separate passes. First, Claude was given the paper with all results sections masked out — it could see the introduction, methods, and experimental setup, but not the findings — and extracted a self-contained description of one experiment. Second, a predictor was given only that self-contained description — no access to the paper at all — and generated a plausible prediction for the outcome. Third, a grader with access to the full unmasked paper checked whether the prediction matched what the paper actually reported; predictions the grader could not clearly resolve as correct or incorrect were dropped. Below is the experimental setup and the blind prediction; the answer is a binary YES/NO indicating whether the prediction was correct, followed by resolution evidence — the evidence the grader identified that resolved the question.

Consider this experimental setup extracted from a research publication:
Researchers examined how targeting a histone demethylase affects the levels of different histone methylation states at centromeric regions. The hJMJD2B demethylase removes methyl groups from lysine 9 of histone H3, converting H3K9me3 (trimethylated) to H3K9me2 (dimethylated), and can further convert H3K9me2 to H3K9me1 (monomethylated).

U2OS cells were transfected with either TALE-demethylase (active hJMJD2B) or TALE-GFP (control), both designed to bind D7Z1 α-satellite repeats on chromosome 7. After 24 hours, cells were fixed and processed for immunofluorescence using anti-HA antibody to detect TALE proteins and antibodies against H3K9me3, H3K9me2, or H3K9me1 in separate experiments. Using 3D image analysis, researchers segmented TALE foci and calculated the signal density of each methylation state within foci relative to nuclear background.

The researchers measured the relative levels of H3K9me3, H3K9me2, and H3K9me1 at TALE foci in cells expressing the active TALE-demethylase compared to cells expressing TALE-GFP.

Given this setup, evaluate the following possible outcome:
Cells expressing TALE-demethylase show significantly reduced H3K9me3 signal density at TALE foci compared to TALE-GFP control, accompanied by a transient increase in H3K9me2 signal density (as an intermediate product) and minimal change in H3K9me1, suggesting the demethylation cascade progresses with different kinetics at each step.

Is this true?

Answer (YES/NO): NO